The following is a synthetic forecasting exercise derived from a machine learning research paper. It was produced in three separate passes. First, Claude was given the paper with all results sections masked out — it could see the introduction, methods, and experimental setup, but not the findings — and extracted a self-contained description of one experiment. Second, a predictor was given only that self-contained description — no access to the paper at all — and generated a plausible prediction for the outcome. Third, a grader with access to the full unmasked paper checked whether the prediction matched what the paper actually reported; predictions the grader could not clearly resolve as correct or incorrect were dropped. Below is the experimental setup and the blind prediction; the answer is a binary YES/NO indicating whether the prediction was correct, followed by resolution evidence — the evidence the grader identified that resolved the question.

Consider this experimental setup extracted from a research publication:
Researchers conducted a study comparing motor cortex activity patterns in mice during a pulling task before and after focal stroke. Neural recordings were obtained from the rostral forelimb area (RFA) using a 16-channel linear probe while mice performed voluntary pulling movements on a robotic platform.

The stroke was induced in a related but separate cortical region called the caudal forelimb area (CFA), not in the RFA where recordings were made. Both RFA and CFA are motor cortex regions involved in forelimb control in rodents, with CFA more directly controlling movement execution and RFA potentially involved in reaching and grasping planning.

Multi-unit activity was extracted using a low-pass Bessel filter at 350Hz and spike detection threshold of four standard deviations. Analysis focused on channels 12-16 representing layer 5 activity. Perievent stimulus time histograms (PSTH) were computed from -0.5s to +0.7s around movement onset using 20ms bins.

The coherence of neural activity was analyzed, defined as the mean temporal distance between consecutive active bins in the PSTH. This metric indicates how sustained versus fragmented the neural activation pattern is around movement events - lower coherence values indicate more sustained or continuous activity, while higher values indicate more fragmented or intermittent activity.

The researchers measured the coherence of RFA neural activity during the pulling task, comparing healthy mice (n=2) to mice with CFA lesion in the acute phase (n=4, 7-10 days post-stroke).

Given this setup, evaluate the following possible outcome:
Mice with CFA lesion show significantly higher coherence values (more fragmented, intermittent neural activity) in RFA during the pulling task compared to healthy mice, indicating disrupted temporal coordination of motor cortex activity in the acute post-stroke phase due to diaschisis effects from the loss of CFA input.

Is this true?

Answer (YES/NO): YES